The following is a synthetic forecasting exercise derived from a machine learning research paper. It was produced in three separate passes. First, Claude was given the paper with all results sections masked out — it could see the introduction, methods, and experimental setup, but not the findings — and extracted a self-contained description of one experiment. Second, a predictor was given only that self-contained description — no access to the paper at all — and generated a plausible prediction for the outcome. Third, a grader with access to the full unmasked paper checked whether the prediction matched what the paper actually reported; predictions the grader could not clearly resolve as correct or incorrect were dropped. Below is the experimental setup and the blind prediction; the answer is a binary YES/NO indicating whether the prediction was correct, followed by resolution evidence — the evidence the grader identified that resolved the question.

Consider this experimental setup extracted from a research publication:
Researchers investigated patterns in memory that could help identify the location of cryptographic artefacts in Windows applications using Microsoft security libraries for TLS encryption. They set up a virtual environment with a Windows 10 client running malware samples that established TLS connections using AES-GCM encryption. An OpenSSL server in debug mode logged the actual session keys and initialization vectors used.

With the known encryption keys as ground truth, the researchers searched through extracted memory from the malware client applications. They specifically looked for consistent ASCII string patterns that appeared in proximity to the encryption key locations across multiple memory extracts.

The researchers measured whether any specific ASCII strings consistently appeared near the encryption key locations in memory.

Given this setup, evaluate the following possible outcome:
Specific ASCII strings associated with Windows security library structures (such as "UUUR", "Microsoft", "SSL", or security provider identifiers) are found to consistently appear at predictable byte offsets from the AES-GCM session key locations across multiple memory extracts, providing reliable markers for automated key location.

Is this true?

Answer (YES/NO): YES